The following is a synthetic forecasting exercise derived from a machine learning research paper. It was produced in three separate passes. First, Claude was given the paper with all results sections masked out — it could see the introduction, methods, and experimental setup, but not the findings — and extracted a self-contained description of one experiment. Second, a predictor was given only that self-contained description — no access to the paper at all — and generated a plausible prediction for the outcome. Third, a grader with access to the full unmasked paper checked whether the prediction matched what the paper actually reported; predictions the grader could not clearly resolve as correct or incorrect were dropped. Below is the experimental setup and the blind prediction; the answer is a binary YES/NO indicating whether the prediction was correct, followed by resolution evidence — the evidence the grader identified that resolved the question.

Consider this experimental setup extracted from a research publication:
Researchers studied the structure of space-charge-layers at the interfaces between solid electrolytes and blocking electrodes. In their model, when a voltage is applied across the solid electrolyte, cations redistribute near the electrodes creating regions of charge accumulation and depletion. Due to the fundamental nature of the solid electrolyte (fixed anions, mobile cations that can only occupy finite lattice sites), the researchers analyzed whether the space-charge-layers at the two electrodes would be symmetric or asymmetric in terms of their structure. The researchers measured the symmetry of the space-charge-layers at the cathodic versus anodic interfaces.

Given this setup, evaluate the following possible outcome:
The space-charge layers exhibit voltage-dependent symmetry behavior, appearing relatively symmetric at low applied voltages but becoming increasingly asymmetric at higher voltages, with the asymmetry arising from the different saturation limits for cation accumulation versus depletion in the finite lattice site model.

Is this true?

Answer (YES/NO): NO